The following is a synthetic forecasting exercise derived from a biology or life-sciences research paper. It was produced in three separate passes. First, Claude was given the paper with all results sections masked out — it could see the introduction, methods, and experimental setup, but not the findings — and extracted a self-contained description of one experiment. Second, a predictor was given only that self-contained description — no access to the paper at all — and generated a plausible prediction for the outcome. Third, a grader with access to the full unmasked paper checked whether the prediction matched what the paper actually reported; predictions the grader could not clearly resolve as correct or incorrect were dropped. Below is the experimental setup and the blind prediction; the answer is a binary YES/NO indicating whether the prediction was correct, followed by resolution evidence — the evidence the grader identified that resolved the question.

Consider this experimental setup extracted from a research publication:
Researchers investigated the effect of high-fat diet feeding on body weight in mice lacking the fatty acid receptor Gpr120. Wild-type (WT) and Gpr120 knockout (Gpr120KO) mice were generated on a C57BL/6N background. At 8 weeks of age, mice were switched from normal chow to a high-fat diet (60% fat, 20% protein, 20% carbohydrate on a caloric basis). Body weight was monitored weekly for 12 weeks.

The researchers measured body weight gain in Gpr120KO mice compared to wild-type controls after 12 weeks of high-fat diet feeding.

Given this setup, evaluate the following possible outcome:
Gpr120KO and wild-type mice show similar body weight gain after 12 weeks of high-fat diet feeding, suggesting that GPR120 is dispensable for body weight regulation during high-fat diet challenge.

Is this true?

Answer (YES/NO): YES